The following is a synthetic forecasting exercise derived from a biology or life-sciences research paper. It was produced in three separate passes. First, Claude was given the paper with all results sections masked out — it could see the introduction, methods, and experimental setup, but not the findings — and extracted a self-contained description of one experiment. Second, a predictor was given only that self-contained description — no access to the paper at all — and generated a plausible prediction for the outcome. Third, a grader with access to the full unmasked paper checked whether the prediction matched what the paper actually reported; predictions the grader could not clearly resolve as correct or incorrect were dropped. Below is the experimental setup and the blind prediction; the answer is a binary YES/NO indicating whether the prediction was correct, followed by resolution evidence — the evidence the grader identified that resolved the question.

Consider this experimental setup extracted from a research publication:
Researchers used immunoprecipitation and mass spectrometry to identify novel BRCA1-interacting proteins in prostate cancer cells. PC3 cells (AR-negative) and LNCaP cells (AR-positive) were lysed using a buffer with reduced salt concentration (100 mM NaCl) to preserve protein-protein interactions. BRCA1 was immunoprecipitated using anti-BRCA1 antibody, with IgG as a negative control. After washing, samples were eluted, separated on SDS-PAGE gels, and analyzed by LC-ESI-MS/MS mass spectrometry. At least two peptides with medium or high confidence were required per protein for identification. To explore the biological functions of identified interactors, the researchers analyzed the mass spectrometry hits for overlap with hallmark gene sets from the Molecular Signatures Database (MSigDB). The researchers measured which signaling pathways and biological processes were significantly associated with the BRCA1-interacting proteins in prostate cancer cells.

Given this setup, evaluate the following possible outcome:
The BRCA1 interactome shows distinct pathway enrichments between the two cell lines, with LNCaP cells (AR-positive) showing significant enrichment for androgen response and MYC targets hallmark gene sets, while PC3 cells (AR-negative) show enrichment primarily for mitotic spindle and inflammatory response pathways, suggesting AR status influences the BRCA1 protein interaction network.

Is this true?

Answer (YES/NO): NO